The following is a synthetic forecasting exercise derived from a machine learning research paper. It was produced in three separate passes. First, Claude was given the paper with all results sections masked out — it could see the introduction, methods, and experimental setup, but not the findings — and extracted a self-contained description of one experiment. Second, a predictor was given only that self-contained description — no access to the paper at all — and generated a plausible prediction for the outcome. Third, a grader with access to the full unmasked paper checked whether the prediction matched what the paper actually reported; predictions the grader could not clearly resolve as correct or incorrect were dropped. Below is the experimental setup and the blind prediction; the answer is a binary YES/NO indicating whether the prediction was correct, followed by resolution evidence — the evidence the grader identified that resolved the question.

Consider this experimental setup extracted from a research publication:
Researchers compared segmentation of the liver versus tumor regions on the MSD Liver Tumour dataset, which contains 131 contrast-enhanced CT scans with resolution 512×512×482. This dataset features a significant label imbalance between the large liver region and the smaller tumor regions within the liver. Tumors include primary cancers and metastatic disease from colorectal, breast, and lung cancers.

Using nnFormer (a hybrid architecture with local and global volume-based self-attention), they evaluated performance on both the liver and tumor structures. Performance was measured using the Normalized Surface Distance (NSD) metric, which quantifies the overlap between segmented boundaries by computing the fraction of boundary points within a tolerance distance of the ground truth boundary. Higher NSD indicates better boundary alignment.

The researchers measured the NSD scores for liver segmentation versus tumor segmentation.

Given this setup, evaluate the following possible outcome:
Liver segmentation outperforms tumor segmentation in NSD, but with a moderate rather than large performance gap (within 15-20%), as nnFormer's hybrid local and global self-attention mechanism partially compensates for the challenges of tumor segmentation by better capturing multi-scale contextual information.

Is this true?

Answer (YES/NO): NO